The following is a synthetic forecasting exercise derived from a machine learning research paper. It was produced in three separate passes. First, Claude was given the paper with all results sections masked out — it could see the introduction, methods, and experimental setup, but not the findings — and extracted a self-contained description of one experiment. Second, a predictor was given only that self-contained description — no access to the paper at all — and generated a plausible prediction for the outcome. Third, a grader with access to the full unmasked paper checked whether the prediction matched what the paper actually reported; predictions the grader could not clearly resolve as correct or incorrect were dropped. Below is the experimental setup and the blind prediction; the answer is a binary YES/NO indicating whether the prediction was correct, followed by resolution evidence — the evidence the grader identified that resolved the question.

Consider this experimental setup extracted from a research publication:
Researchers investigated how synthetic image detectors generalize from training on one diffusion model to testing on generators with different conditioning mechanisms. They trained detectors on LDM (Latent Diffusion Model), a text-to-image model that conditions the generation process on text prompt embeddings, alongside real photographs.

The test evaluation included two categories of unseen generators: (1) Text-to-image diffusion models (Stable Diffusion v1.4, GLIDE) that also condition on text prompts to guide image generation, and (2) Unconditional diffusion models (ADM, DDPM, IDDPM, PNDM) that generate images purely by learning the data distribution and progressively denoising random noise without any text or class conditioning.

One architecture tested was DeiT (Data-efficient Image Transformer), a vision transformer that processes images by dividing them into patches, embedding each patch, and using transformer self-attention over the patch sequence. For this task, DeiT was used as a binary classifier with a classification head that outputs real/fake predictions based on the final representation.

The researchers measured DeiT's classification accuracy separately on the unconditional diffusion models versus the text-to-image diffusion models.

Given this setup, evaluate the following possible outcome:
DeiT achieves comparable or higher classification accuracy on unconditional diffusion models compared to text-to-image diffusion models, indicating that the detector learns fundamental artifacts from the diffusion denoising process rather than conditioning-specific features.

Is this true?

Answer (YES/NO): NO